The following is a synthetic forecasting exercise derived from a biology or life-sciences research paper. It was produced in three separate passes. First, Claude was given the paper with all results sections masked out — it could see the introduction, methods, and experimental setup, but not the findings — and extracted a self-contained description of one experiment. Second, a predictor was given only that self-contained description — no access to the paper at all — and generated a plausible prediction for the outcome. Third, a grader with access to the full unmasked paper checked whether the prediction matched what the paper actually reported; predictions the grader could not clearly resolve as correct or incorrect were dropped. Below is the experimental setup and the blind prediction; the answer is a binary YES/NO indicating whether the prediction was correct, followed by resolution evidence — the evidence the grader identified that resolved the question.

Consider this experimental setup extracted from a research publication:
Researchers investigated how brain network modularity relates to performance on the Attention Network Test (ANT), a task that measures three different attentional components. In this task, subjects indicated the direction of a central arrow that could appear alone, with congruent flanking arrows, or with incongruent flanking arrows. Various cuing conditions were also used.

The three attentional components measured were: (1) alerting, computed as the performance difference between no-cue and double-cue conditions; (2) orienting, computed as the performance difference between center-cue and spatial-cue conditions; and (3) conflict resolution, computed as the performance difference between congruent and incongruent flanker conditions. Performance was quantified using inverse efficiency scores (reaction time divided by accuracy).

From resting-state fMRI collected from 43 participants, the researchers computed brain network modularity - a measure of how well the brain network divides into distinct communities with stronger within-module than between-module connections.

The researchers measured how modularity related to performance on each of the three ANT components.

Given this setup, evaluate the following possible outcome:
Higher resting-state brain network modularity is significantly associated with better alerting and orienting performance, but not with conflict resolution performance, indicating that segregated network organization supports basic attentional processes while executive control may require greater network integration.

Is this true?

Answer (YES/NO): NO